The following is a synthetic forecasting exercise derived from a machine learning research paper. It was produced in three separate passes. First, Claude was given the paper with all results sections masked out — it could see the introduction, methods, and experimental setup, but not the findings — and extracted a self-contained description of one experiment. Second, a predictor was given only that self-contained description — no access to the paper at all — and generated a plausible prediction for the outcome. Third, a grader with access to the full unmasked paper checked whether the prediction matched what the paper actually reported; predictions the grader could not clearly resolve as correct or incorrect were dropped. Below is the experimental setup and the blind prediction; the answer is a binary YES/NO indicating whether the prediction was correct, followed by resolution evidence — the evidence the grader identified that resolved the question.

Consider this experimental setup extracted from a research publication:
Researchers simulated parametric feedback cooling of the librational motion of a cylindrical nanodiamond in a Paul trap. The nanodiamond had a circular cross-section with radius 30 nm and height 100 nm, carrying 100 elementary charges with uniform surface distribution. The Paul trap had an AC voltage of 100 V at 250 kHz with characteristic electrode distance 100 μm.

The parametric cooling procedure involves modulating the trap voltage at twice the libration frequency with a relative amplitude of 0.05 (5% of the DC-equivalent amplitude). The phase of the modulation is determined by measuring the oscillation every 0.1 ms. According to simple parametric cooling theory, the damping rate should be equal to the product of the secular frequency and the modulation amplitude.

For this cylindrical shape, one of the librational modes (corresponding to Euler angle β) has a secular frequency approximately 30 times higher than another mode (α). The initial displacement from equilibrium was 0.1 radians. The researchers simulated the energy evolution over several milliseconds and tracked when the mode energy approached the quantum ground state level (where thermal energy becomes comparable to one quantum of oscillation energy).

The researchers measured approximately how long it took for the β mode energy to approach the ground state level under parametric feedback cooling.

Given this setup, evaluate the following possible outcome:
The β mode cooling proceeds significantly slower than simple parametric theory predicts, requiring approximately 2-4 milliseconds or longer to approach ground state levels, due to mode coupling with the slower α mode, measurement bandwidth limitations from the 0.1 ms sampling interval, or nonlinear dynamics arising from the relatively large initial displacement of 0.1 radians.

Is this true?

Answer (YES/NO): NO